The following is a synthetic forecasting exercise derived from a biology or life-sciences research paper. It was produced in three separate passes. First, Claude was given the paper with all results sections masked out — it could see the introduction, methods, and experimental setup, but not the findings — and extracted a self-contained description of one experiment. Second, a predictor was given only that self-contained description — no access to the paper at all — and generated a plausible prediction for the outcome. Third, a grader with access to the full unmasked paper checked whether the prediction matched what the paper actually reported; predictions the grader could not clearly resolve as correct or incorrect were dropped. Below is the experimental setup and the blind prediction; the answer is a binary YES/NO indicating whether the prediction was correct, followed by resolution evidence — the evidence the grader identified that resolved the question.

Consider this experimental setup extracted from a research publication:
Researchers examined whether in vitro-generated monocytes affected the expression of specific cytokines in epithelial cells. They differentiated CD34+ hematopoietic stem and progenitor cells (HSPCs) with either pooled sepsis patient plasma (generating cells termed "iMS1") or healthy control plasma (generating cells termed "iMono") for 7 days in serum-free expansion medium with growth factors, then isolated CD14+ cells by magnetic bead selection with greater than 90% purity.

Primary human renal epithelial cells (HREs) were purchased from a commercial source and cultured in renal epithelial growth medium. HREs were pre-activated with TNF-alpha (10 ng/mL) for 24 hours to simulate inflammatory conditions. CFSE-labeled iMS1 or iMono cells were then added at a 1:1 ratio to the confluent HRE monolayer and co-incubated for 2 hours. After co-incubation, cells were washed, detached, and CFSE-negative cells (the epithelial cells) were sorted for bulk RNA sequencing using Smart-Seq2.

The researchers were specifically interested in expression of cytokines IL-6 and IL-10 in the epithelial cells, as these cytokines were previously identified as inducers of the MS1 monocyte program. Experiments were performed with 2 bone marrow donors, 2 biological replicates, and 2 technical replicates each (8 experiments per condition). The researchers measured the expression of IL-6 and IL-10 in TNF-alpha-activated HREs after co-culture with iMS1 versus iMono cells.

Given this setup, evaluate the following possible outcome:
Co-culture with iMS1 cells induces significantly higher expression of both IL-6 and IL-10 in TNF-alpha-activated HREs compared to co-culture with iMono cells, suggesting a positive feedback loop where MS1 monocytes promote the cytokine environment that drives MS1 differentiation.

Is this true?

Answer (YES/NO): NO